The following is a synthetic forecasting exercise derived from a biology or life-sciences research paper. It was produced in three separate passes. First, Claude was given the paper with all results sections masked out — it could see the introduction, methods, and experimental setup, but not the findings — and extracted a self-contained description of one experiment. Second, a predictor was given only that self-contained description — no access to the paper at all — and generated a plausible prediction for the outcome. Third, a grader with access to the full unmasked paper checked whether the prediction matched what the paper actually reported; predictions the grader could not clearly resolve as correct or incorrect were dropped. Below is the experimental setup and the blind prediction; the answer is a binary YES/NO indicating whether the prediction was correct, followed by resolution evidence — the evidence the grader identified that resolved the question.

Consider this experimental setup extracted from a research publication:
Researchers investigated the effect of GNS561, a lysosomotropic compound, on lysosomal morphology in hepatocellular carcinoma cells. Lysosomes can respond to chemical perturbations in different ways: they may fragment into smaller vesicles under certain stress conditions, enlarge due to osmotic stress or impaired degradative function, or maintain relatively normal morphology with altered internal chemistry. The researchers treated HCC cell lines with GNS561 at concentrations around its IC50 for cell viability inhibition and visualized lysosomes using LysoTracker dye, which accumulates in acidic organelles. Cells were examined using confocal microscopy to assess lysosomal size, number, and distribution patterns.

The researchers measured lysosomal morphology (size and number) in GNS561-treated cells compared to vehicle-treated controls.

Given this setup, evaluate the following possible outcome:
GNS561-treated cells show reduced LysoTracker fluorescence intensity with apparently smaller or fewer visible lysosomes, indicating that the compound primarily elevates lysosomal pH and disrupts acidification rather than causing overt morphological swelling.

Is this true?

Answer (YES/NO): NO